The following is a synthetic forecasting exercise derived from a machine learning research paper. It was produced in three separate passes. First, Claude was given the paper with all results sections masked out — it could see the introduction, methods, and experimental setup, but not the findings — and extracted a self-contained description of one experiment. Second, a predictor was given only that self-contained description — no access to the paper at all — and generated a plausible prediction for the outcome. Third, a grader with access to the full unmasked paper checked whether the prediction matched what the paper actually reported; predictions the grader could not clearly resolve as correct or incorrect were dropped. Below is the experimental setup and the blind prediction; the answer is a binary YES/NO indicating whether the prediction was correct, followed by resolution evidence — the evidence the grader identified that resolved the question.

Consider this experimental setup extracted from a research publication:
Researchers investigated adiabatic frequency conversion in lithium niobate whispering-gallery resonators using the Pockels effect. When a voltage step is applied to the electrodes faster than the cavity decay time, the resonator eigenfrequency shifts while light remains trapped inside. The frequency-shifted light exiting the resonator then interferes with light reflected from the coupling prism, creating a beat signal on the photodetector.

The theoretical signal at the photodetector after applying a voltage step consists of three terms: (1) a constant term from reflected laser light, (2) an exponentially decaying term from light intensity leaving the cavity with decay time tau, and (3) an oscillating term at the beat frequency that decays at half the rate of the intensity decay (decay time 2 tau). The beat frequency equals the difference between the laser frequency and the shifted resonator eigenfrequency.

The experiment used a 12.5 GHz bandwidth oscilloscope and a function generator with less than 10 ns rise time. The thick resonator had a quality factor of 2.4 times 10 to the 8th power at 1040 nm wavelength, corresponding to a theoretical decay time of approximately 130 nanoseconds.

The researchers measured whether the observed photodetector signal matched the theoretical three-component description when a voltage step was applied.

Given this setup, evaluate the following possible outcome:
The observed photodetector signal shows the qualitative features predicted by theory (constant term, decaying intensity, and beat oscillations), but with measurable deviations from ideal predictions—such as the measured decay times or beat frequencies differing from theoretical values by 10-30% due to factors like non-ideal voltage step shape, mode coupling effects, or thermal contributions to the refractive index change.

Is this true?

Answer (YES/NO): NO